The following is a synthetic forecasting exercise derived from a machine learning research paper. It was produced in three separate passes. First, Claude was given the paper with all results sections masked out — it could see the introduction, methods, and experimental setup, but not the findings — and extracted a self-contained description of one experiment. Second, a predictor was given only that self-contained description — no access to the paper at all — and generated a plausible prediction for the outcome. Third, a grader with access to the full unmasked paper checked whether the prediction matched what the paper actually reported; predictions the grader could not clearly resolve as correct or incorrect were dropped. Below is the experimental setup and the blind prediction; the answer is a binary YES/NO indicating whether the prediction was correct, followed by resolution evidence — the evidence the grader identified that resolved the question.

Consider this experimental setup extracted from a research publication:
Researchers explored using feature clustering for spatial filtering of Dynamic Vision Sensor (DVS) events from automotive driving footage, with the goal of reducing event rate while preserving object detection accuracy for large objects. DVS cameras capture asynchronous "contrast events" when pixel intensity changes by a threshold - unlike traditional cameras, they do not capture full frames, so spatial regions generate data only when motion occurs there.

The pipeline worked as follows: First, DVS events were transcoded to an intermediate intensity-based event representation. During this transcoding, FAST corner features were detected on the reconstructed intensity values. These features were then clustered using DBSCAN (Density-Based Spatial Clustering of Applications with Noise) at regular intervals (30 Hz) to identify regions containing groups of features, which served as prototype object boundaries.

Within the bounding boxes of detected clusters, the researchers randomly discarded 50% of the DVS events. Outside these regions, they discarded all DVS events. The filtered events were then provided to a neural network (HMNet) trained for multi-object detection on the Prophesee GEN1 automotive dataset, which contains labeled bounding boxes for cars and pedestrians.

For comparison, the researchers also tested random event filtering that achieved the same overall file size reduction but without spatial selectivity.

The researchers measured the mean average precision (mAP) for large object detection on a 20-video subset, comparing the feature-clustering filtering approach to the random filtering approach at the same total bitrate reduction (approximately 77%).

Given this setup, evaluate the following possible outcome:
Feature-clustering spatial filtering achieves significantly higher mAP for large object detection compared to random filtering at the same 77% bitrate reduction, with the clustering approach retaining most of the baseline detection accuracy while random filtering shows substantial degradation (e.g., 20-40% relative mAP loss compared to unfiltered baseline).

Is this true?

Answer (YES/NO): YES